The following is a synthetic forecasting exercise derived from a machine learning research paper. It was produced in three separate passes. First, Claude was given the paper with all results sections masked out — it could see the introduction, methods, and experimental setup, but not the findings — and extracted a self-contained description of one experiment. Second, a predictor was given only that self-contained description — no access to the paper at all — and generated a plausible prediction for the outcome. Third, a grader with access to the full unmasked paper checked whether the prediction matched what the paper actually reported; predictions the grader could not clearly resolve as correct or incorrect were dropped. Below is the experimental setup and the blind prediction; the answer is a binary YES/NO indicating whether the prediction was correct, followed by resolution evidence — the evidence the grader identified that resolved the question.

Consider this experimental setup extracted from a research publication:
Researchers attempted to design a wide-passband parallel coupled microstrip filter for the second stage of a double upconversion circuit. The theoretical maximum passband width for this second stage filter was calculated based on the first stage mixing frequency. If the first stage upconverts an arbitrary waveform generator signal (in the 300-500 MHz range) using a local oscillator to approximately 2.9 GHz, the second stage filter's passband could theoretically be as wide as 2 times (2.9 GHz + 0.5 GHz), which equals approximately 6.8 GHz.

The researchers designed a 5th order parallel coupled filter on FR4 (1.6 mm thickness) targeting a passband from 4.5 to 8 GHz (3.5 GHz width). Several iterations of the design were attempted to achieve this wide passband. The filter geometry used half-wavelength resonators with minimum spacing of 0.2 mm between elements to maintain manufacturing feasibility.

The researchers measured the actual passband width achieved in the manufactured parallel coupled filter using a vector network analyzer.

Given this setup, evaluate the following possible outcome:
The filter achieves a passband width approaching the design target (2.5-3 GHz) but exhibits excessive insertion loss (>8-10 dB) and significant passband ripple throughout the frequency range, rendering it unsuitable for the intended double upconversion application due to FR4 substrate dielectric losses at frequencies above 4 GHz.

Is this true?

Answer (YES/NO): NO